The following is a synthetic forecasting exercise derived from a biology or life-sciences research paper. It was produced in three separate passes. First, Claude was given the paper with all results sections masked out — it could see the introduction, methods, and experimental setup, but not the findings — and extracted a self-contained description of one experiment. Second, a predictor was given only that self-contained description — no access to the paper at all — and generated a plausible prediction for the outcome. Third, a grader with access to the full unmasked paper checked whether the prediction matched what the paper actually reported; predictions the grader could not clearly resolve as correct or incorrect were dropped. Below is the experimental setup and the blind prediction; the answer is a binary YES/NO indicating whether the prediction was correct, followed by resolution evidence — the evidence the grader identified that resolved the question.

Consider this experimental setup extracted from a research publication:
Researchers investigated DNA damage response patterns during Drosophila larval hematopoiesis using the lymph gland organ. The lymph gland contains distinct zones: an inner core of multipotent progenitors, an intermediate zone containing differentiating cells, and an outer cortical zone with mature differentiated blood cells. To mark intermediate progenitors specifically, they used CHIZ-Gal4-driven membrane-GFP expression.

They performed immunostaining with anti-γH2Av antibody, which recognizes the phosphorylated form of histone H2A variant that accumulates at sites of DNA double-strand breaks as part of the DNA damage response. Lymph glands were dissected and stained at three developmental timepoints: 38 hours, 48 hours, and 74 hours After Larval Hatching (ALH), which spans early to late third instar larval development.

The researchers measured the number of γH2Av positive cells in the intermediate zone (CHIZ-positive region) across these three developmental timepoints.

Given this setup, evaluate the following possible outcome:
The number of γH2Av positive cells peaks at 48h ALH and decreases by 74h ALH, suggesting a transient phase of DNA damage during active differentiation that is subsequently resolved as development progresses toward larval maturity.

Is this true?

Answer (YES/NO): NO